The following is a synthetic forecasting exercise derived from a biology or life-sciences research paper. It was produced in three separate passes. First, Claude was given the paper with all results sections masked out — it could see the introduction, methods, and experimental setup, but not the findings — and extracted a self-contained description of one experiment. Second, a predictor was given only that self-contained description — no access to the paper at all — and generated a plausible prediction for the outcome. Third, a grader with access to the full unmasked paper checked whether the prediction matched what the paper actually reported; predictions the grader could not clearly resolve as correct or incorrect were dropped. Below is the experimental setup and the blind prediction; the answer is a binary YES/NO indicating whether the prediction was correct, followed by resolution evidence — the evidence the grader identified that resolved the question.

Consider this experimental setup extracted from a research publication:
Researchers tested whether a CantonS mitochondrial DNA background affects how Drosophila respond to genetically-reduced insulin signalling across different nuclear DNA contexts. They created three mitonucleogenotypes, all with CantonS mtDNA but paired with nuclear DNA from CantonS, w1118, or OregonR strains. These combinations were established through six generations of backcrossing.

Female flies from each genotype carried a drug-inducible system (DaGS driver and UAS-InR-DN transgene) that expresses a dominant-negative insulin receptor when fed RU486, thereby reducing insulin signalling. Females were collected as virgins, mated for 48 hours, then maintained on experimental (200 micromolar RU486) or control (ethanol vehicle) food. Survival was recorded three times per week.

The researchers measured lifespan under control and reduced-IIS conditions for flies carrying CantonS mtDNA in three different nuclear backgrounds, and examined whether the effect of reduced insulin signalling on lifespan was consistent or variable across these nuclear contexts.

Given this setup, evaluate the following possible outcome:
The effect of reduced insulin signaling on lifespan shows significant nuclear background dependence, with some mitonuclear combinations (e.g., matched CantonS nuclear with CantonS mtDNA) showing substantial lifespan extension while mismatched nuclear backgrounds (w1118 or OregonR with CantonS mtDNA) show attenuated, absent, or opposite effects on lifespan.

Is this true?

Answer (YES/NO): NO